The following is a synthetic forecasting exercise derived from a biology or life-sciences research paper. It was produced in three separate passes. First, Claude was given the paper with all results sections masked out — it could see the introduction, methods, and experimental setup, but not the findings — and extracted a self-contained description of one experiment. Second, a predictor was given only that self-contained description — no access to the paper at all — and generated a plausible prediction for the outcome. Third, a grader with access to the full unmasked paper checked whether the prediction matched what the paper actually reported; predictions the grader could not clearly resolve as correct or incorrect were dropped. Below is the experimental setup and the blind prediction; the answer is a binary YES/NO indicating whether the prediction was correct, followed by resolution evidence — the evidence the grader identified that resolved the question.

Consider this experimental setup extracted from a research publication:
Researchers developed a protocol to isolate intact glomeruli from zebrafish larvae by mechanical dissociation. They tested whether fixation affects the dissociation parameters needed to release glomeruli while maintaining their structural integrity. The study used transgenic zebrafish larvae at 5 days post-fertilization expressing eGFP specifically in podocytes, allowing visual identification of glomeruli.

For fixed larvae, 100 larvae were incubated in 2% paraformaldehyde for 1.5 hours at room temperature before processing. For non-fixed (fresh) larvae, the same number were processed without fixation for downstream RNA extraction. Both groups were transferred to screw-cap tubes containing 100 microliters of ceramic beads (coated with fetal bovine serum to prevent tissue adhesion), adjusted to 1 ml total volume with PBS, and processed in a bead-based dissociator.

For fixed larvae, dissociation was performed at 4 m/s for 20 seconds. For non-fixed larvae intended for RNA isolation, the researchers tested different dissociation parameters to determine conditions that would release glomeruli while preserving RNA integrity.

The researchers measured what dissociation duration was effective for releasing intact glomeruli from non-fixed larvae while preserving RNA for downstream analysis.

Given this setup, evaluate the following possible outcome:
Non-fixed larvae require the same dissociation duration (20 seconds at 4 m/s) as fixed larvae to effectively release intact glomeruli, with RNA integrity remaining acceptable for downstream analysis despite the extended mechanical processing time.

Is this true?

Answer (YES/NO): NO